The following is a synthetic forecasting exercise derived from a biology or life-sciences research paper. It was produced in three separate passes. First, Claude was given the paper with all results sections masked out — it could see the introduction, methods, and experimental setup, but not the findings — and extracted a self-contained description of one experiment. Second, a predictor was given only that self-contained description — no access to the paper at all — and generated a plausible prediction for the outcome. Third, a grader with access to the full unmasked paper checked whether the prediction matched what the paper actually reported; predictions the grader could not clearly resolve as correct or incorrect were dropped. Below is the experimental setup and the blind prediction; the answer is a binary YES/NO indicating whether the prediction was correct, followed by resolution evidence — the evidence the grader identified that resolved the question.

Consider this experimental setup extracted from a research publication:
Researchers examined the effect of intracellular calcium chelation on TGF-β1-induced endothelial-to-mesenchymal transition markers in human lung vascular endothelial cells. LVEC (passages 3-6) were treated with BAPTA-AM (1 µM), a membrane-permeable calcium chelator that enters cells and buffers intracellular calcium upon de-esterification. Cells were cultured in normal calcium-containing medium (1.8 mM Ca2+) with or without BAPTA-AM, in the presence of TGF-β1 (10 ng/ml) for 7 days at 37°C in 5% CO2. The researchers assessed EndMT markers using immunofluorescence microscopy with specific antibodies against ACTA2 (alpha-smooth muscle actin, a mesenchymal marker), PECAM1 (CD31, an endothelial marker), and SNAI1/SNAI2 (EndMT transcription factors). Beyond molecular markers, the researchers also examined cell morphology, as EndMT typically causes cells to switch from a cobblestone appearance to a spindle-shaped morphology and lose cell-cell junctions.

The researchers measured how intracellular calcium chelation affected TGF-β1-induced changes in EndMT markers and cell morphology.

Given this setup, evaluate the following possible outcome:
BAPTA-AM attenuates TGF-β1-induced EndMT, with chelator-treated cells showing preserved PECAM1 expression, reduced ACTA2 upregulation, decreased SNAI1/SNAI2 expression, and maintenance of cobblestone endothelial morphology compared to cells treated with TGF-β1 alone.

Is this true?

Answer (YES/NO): YES